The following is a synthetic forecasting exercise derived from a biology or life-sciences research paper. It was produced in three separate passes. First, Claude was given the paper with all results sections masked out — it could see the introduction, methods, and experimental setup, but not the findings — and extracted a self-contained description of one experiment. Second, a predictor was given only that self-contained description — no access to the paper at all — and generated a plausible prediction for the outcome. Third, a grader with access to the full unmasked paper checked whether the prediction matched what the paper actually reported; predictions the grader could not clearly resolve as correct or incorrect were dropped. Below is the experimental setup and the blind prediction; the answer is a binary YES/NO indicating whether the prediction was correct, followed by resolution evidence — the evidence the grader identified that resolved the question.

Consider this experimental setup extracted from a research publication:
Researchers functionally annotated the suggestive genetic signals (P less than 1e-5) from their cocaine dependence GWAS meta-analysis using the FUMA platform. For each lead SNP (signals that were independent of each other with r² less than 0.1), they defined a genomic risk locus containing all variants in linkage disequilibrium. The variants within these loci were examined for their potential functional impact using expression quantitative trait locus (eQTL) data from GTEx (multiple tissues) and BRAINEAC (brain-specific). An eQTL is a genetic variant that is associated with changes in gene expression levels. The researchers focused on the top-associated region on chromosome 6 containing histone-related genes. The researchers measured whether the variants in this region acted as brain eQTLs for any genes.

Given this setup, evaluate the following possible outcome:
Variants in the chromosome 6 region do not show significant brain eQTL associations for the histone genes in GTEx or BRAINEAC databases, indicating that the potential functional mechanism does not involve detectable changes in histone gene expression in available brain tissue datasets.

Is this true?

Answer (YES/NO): NO